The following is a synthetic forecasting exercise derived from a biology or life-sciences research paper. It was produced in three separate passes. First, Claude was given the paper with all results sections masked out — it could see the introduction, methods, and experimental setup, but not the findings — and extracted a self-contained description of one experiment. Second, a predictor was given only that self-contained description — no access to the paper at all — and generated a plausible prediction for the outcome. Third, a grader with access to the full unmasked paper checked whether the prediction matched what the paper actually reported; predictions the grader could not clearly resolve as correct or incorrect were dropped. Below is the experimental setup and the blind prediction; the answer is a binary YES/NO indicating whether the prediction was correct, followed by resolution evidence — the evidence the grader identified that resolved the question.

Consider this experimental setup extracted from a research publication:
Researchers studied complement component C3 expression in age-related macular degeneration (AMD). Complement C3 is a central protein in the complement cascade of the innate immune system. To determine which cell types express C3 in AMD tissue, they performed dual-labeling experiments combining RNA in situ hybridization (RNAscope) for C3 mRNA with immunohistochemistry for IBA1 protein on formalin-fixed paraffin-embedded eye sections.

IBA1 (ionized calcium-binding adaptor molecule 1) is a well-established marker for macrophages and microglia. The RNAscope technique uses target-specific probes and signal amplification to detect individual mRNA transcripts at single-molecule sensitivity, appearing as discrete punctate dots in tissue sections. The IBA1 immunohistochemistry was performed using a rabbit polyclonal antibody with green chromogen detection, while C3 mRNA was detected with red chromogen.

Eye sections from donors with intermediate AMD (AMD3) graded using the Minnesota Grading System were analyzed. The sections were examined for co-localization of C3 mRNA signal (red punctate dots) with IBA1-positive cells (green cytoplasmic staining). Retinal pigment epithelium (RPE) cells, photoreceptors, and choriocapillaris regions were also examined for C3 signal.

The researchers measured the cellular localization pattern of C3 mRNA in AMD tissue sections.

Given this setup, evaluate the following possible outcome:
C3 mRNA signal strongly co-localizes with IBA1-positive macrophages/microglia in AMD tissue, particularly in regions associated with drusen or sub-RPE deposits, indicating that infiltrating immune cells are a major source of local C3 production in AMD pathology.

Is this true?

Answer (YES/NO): NO